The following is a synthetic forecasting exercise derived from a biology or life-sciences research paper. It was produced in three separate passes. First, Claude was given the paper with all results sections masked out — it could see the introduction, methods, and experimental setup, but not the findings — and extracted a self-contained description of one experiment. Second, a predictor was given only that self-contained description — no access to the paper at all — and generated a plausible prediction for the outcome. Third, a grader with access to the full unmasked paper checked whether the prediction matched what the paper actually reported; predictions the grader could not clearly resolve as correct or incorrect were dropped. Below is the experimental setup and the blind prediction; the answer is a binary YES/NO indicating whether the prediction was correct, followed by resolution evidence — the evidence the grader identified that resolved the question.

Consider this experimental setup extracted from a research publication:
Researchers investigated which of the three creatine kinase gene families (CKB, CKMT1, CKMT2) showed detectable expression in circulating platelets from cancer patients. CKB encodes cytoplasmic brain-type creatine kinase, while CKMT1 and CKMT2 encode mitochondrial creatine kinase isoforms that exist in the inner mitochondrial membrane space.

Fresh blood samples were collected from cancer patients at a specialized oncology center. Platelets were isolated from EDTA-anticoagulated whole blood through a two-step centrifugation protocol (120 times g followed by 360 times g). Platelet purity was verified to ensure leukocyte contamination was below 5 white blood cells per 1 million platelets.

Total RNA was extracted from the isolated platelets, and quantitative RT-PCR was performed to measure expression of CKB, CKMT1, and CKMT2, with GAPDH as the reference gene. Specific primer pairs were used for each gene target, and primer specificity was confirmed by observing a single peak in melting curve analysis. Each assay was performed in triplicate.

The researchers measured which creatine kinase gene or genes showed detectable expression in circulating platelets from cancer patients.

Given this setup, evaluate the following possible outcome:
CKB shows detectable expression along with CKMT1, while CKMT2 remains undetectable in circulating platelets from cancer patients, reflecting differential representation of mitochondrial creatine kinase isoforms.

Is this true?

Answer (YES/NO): NO